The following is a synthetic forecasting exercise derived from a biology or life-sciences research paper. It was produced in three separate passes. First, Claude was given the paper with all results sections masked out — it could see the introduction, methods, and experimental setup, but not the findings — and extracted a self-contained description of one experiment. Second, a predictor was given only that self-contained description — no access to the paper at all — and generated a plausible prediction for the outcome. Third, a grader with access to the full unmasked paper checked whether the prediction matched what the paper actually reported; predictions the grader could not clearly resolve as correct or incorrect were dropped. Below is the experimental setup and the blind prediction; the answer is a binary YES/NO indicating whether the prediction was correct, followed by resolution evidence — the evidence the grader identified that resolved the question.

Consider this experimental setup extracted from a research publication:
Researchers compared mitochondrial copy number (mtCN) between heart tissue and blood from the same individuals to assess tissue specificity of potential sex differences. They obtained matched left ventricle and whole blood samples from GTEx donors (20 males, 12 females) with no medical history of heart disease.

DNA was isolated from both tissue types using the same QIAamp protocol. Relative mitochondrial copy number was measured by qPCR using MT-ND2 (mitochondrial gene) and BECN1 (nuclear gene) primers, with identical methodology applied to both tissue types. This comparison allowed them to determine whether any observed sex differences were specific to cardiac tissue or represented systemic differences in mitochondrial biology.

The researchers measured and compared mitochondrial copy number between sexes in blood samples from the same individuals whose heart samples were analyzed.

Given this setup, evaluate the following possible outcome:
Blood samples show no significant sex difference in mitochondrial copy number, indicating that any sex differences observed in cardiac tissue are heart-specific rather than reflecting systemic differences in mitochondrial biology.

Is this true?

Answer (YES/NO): YES